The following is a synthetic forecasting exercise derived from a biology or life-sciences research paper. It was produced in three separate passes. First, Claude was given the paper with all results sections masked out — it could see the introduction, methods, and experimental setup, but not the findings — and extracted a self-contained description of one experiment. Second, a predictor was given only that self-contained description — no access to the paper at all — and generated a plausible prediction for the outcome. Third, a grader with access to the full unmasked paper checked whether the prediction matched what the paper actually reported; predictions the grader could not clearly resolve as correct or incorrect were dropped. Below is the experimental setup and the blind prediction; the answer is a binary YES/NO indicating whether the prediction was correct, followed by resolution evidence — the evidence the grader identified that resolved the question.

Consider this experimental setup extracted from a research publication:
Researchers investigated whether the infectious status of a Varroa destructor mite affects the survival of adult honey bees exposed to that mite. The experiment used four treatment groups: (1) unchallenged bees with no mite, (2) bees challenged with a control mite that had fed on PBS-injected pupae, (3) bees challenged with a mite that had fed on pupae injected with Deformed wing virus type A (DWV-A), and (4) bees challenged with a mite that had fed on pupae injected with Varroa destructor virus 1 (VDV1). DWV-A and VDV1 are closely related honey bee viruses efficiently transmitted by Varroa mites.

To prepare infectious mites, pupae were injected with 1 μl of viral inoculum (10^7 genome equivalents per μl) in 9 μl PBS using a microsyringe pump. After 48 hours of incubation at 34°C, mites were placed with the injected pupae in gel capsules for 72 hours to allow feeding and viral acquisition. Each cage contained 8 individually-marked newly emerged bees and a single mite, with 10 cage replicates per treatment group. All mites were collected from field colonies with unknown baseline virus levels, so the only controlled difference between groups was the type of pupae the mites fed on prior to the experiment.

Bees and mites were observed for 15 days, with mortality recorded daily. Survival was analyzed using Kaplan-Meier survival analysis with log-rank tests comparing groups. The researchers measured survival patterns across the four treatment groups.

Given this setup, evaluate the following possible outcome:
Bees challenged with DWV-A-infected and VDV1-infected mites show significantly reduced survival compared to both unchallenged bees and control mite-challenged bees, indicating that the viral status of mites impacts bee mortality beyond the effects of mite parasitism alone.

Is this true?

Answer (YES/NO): NO